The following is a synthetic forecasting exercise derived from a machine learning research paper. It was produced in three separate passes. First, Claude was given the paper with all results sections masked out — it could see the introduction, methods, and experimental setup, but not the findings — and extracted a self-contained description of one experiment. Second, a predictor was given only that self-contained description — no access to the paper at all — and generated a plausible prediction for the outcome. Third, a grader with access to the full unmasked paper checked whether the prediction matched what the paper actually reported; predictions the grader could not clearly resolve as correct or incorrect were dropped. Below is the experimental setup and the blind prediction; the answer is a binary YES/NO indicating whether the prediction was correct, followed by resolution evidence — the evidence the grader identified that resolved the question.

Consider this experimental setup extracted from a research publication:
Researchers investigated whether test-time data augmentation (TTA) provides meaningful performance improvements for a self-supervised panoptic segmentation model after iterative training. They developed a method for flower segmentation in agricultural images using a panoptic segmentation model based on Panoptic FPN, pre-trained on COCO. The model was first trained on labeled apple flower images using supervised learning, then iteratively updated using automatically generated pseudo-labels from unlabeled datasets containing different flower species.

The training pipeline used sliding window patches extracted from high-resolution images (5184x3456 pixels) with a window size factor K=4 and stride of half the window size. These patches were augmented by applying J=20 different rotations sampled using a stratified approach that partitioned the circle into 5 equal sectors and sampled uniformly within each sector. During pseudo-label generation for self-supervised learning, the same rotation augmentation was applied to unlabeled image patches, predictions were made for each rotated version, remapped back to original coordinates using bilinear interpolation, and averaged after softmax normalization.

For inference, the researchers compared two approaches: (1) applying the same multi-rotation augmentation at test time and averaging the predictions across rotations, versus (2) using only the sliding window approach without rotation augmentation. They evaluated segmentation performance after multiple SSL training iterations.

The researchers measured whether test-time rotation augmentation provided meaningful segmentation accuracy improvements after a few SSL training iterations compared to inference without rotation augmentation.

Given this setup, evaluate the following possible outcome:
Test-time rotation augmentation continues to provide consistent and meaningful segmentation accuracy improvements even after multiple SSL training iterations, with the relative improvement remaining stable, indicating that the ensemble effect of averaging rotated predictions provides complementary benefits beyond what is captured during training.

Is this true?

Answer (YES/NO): NO